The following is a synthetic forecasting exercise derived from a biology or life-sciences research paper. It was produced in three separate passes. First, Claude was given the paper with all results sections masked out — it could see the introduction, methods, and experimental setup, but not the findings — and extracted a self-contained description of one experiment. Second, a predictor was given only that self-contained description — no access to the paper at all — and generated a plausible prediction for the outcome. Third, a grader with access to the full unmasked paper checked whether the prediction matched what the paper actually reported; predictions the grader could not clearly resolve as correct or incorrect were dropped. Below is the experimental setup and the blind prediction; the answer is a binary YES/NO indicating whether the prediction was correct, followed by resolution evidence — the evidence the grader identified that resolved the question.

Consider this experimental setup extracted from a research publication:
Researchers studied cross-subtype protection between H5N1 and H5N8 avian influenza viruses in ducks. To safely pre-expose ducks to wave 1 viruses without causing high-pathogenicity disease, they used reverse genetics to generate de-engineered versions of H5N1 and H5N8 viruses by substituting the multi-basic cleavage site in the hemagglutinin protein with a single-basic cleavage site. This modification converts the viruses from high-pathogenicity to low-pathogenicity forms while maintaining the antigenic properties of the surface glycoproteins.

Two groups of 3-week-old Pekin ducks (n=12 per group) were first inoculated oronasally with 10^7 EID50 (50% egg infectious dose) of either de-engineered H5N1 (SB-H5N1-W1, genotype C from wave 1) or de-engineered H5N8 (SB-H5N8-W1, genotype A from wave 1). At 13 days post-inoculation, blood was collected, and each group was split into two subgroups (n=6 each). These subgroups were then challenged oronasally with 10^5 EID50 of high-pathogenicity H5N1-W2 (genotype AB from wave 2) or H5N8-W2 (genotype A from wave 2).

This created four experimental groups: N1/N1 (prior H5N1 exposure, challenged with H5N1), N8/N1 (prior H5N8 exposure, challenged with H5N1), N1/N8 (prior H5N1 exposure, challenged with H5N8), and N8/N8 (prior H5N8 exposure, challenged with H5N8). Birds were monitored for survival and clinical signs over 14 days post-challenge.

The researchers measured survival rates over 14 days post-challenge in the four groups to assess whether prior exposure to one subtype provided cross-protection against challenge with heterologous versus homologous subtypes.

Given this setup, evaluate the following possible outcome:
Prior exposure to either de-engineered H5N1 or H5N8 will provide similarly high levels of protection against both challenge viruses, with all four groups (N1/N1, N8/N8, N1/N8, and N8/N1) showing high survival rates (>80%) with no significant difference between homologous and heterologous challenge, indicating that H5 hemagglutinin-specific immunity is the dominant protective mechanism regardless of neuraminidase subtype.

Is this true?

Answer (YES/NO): NO